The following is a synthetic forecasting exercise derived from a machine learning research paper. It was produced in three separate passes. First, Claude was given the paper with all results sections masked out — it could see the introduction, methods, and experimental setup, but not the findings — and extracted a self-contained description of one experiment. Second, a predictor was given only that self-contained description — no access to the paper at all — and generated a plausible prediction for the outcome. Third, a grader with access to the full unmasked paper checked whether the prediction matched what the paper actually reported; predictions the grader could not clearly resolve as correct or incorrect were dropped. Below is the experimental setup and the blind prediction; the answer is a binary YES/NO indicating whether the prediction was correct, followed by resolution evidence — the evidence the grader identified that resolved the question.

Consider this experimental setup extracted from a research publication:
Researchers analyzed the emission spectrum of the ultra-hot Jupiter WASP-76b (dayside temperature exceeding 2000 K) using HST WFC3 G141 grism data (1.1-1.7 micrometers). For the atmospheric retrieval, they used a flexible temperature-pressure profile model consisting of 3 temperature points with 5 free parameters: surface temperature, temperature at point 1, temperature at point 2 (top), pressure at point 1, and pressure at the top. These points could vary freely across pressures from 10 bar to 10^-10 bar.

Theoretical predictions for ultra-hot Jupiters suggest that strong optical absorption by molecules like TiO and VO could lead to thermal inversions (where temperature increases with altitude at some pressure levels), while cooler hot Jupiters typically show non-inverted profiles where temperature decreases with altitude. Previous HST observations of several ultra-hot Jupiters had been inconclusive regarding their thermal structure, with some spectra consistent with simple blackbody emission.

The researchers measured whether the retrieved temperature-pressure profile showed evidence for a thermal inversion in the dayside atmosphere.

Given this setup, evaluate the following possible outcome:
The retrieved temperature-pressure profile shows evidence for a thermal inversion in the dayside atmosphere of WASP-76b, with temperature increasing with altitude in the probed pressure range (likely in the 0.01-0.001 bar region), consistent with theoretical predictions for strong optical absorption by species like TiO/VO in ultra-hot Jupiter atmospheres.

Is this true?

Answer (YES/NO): YES